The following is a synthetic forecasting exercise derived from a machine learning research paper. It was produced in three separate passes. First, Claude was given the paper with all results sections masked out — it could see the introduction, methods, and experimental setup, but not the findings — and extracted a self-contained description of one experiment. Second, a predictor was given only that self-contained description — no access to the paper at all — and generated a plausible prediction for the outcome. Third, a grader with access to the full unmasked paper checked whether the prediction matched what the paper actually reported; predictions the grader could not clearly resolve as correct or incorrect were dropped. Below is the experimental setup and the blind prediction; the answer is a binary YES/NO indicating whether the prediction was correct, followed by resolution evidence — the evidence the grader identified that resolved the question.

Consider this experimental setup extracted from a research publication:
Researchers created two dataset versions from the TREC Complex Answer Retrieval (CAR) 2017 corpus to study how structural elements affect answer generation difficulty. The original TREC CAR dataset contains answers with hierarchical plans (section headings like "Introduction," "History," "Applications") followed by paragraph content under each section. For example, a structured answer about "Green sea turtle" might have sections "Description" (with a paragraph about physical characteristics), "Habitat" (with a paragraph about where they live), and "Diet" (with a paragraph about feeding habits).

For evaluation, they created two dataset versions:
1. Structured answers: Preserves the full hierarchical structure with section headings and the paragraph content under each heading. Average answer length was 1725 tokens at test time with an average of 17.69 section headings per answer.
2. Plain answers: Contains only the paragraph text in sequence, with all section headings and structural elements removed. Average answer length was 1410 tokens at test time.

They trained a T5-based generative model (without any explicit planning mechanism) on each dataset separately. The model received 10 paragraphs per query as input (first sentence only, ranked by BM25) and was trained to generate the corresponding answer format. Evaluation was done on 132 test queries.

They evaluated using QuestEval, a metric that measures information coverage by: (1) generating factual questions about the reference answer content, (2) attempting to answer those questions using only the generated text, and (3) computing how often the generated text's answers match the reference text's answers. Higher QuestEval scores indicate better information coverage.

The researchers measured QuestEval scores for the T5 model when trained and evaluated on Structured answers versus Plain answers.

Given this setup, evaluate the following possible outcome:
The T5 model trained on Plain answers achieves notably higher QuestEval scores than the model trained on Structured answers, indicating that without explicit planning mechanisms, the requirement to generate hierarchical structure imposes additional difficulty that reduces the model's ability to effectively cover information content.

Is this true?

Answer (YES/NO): NO